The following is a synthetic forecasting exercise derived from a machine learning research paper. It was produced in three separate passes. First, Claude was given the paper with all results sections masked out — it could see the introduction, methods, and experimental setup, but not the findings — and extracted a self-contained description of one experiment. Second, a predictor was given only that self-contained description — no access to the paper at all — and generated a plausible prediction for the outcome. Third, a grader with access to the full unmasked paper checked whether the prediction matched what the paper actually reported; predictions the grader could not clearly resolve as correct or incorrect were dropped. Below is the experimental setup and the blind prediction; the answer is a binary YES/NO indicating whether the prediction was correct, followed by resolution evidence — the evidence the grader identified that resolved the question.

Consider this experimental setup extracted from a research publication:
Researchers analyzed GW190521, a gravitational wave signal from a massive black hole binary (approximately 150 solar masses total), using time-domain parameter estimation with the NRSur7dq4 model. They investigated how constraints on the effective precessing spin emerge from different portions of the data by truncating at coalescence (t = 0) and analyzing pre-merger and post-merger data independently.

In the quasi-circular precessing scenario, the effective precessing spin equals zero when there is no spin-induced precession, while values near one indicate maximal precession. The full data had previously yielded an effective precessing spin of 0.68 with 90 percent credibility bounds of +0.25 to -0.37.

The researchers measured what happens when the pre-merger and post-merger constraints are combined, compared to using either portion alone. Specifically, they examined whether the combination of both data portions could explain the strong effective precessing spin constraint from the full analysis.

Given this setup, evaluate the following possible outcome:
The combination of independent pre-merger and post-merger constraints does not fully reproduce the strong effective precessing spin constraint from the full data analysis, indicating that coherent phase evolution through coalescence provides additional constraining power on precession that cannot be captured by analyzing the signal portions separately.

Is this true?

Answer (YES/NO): NO